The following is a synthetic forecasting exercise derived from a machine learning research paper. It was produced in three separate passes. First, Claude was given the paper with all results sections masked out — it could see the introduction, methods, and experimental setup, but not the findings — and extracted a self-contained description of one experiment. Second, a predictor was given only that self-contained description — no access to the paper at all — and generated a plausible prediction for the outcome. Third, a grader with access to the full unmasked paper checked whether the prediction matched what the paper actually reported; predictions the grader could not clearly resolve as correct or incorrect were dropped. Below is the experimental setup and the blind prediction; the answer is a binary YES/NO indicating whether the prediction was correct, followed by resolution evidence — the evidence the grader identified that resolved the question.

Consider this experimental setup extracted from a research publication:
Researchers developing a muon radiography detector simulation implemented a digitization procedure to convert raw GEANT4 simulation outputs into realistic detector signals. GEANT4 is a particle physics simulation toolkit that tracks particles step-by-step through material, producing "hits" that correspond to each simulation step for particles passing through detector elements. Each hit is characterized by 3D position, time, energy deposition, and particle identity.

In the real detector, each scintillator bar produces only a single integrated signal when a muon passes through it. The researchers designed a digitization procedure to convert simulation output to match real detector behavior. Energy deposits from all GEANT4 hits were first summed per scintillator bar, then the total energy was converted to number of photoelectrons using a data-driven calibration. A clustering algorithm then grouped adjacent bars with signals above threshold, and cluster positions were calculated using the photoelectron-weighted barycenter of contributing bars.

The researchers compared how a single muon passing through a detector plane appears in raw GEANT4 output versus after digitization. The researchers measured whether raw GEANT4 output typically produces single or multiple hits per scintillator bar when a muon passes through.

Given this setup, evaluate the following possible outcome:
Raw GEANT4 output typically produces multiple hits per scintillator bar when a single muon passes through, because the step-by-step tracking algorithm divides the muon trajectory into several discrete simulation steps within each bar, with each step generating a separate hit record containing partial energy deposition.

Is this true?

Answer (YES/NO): YES